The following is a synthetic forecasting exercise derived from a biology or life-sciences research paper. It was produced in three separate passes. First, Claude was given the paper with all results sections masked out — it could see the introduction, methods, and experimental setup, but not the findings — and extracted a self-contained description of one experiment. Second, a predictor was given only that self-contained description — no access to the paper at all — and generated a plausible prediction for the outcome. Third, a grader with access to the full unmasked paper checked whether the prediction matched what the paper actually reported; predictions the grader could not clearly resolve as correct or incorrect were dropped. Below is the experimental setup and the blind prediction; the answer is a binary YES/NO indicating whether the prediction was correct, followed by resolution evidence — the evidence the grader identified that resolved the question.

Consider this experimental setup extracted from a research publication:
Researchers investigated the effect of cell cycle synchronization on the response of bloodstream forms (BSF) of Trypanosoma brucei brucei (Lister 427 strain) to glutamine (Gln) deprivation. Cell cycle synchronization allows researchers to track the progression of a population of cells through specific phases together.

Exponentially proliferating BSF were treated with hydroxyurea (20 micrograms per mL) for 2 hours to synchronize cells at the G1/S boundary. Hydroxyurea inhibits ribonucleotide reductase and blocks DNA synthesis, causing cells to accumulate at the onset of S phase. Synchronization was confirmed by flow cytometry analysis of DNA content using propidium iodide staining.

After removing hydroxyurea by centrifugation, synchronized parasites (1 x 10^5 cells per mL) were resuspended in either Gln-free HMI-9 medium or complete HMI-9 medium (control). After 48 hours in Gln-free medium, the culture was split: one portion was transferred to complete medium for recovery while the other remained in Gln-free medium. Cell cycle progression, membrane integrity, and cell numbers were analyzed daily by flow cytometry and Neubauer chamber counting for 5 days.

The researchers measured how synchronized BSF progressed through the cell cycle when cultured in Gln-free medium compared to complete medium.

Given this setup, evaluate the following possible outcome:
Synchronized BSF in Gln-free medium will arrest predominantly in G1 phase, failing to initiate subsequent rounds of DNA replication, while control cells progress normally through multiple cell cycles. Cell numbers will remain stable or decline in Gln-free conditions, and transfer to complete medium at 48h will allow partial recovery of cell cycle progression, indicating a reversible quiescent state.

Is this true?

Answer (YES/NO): NO